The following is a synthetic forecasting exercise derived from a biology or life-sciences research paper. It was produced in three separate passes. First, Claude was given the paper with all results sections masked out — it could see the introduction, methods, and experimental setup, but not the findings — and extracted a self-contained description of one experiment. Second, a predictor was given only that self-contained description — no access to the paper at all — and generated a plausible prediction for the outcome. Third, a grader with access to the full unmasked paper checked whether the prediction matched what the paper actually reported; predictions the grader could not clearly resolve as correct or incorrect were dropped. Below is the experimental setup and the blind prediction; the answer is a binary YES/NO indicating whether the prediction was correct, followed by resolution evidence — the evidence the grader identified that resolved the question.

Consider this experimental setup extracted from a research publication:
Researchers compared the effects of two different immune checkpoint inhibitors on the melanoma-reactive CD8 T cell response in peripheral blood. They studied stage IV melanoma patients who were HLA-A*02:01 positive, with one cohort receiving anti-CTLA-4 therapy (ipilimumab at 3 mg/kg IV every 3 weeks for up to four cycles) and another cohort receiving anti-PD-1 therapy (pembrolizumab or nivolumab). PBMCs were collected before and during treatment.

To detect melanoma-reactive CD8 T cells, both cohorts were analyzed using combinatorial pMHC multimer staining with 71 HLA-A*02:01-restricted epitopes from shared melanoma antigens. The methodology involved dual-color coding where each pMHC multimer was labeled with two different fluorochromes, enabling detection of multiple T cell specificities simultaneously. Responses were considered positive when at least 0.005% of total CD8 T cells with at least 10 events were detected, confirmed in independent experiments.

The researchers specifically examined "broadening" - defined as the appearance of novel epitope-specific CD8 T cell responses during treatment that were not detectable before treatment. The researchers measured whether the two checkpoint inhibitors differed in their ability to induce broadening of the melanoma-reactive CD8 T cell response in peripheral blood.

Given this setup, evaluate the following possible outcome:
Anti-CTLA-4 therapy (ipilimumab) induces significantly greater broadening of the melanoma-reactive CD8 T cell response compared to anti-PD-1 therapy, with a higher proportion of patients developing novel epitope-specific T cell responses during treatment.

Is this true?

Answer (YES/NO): YES